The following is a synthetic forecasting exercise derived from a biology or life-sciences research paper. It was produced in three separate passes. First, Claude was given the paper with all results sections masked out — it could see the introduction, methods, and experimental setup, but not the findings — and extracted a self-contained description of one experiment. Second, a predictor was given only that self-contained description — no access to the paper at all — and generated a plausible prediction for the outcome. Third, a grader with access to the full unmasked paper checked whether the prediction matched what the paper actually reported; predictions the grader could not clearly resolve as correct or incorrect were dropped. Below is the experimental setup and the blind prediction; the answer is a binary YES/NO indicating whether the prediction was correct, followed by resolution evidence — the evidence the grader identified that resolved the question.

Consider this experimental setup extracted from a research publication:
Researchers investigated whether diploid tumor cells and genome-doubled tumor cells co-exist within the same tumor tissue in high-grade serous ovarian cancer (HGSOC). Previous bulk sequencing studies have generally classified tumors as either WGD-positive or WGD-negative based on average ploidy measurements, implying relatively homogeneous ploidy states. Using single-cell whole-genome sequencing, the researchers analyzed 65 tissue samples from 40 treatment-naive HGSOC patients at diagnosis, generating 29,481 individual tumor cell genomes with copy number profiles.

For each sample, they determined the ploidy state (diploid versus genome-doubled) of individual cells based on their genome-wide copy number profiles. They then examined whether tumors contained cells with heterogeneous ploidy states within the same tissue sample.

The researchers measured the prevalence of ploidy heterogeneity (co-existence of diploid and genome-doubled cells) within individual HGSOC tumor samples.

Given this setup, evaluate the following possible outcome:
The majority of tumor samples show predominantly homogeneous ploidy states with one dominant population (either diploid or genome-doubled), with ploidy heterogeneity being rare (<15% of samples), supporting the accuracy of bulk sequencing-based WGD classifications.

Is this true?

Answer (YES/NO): NO